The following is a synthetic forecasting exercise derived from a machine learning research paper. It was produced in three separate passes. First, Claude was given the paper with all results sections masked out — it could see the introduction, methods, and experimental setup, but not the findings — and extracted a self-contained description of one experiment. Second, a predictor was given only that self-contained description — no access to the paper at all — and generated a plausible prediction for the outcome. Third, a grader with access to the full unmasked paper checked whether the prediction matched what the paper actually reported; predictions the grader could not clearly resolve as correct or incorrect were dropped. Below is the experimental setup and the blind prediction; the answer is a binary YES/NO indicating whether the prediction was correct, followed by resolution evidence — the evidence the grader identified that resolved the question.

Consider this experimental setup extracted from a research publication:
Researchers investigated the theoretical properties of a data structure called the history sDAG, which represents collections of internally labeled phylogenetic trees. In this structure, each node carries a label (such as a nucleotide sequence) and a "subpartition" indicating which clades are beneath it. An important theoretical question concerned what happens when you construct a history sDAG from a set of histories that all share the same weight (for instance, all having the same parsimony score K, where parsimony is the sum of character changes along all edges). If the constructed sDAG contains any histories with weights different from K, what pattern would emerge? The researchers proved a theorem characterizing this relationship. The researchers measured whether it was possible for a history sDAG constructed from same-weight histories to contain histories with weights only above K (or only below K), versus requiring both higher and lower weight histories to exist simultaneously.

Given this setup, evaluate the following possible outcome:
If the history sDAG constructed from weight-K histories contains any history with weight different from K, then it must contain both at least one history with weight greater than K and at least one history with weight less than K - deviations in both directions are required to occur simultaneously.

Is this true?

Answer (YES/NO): YES